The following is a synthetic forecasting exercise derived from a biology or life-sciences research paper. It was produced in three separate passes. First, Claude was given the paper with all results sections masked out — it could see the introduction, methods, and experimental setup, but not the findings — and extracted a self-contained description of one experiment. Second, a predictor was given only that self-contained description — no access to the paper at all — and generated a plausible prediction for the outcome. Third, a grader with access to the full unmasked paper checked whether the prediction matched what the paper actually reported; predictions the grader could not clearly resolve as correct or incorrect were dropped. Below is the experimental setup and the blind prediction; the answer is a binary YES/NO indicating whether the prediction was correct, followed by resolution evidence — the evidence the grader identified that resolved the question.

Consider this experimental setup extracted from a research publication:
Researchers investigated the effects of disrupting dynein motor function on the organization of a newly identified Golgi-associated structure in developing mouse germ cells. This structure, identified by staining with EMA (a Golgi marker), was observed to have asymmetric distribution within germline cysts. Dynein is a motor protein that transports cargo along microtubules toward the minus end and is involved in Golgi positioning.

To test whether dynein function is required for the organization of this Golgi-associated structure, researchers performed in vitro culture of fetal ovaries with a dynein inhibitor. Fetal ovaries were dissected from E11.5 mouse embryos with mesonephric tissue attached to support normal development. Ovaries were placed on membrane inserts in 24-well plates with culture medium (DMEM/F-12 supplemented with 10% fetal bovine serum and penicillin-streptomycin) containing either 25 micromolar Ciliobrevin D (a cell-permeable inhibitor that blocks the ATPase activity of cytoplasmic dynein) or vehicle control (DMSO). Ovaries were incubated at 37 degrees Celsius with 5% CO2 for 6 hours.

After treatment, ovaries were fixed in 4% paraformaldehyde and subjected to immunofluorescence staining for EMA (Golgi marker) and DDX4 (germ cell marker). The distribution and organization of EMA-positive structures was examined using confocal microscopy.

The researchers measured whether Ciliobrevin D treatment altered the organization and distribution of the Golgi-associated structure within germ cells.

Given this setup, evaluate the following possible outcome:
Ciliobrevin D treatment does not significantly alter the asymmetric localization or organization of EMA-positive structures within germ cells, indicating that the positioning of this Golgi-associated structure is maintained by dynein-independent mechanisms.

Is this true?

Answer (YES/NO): NO